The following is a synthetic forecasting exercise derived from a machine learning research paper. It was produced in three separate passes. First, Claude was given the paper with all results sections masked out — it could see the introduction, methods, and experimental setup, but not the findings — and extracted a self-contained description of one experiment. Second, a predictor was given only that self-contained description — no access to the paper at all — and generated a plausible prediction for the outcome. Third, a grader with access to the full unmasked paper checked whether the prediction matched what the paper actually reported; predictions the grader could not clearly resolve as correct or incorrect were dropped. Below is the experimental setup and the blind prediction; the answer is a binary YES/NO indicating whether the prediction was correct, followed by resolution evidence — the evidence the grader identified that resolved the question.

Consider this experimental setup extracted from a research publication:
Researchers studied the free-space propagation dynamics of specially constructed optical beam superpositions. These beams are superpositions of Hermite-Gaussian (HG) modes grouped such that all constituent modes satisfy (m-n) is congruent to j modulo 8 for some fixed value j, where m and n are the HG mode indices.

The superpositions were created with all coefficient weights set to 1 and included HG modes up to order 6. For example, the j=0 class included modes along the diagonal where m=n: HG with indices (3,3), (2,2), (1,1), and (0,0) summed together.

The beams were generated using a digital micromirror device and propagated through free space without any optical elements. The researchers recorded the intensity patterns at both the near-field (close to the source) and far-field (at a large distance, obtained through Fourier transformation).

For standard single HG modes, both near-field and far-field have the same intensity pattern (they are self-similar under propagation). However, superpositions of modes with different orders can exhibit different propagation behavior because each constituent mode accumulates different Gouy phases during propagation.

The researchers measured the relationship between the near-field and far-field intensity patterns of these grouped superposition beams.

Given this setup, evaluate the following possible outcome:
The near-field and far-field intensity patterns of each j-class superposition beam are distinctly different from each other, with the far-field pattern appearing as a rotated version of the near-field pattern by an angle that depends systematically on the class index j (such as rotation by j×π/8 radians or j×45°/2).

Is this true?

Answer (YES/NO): NO